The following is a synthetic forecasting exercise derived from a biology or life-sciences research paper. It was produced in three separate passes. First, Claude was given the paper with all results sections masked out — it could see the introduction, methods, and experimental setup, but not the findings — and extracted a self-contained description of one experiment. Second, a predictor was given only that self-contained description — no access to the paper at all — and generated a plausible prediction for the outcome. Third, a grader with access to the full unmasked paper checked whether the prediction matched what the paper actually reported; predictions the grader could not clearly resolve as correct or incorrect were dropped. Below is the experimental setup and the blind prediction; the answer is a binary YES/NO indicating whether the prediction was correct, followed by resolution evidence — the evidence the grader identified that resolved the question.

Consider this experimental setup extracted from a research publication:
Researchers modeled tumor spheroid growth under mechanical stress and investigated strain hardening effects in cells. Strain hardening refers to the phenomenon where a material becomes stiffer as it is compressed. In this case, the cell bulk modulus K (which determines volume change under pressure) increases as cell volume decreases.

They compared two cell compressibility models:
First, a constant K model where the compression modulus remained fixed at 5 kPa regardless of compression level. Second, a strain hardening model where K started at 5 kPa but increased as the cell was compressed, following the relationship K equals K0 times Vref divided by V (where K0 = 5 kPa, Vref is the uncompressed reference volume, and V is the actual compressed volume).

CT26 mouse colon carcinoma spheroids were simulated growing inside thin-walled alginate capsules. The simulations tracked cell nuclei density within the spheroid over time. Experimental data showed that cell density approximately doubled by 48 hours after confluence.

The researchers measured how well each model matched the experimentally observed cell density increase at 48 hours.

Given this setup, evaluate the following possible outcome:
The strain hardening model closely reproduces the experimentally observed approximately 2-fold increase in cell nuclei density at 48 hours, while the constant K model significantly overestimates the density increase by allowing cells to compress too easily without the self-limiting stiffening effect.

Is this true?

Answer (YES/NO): NO